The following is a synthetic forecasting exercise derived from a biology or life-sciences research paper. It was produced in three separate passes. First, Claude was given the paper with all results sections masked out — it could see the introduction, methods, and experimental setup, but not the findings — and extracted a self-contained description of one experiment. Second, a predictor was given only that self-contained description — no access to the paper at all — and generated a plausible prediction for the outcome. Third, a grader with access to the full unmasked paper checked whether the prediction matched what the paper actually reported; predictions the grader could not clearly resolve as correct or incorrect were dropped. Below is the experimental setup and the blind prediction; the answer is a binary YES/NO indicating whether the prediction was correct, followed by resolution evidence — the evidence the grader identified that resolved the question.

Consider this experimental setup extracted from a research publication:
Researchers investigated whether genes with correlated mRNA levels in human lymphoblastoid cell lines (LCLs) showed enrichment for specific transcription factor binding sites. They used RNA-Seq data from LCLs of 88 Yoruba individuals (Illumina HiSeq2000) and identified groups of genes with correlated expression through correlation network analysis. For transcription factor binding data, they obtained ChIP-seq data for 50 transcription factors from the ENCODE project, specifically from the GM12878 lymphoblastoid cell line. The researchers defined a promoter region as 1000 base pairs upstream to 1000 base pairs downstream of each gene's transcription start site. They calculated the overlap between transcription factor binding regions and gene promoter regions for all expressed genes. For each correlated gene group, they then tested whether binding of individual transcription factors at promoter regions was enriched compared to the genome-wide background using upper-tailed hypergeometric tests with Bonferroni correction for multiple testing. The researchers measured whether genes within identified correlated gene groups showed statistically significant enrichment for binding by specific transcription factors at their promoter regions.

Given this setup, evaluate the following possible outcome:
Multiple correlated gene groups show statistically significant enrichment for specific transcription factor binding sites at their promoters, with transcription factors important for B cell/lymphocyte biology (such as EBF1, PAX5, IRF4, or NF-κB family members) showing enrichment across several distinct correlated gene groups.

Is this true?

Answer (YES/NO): YES